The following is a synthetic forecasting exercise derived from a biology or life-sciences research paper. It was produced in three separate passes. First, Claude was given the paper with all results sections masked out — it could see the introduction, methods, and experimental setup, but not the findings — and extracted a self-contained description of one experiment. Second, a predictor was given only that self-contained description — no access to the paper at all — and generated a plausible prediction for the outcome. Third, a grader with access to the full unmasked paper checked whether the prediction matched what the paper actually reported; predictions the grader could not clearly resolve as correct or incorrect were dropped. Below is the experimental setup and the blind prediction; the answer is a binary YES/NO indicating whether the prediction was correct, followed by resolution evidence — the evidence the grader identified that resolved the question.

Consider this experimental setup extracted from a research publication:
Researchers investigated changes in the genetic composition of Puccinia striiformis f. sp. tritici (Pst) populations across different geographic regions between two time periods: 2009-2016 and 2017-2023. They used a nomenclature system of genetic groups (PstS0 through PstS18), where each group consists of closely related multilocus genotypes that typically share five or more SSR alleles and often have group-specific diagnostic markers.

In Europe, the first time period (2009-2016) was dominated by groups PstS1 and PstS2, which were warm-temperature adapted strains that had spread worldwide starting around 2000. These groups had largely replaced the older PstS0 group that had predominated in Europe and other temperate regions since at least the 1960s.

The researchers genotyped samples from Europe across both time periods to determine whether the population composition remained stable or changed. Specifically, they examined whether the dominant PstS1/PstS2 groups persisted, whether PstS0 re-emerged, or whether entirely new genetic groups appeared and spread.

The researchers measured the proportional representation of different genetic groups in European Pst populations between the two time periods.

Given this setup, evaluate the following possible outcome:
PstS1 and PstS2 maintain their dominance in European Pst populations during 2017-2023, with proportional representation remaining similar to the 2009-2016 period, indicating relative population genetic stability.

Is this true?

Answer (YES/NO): NO